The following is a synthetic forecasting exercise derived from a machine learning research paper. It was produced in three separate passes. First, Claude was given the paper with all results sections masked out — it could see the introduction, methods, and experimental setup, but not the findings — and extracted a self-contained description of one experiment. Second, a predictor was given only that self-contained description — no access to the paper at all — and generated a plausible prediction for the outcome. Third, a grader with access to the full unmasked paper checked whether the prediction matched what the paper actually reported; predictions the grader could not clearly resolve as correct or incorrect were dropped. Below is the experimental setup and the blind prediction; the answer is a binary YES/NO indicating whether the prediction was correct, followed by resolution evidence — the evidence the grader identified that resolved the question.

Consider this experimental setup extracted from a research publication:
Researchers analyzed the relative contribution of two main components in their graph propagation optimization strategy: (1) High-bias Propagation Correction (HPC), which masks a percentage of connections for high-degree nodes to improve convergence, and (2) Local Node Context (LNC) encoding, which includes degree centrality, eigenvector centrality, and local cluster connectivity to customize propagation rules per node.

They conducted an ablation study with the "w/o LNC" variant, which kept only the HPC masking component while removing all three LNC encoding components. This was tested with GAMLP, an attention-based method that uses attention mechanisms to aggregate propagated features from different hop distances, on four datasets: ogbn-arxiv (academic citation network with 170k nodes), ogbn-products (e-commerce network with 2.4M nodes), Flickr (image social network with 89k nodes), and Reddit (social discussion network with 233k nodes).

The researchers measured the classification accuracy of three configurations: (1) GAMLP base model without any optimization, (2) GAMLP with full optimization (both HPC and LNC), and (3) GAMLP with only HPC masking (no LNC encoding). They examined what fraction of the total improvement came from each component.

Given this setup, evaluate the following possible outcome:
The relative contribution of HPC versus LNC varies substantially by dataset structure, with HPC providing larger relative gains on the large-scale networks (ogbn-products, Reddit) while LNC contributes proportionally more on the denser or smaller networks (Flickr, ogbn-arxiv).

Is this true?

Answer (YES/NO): NO